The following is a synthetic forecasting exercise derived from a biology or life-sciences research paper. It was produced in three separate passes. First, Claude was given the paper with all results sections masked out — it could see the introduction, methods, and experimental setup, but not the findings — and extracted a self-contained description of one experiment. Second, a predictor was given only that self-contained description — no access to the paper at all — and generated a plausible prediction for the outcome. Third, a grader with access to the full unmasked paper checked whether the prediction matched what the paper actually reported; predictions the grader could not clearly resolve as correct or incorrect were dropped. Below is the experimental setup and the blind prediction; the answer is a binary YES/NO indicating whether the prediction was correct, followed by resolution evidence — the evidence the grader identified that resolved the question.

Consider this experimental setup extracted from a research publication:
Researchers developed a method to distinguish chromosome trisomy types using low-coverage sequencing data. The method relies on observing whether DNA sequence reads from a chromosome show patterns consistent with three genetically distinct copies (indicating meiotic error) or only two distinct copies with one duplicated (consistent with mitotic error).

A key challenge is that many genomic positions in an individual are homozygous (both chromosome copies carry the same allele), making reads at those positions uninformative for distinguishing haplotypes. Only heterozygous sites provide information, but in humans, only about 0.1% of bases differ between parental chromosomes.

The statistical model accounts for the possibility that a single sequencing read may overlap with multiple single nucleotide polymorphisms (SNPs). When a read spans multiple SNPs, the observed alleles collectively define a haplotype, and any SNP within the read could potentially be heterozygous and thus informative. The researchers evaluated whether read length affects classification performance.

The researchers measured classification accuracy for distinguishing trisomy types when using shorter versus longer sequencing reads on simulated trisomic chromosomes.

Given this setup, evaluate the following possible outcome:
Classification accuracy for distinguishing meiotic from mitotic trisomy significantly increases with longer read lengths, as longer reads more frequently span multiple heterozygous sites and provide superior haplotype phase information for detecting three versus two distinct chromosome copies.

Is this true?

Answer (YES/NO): NO